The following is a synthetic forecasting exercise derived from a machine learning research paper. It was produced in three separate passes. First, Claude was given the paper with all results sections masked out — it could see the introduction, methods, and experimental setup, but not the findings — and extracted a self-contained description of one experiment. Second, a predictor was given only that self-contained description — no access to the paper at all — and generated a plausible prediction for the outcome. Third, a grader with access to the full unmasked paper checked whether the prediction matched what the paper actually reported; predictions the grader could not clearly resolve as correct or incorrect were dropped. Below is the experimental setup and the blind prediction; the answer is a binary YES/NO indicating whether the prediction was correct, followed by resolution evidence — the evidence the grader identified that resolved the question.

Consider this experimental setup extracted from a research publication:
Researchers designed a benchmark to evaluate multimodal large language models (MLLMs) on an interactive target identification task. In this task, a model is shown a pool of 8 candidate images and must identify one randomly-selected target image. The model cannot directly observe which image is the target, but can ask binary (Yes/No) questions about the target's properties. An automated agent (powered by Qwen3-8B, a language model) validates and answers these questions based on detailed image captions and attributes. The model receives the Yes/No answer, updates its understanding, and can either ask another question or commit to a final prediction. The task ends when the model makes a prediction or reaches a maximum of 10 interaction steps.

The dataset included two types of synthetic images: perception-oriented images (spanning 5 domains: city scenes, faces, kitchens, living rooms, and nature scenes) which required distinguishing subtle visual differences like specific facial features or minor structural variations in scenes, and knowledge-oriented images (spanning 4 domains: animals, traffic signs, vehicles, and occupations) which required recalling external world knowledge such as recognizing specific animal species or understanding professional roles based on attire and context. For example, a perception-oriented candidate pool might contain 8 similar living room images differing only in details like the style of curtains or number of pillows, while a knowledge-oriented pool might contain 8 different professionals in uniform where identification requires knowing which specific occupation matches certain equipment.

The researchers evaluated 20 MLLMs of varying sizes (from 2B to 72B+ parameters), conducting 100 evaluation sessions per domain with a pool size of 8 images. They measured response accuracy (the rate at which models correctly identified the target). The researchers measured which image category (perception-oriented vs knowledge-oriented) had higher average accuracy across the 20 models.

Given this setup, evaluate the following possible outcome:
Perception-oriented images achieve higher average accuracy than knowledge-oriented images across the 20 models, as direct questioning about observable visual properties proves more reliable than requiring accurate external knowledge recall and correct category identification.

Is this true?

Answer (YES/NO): NO